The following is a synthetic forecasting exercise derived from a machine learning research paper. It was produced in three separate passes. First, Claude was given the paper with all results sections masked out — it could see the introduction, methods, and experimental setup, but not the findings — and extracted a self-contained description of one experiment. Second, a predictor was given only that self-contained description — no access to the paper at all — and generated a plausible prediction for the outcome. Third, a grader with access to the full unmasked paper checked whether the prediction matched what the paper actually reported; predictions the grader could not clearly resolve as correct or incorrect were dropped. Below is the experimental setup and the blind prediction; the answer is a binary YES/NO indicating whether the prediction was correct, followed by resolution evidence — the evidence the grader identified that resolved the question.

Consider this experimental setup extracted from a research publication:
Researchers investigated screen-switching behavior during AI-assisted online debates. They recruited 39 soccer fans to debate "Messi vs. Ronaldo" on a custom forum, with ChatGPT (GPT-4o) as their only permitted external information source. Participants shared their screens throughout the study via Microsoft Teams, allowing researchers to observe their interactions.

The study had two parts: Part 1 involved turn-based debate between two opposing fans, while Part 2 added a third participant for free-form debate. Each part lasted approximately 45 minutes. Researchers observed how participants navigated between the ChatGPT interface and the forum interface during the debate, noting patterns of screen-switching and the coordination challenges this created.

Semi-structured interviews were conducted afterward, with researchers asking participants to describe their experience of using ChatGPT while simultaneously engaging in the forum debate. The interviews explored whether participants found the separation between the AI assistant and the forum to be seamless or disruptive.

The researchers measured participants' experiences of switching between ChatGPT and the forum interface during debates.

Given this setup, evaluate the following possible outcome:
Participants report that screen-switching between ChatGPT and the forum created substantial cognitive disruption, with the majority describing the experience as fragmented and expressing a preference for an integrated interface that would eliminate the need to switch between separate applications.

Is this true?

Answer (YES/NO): NO